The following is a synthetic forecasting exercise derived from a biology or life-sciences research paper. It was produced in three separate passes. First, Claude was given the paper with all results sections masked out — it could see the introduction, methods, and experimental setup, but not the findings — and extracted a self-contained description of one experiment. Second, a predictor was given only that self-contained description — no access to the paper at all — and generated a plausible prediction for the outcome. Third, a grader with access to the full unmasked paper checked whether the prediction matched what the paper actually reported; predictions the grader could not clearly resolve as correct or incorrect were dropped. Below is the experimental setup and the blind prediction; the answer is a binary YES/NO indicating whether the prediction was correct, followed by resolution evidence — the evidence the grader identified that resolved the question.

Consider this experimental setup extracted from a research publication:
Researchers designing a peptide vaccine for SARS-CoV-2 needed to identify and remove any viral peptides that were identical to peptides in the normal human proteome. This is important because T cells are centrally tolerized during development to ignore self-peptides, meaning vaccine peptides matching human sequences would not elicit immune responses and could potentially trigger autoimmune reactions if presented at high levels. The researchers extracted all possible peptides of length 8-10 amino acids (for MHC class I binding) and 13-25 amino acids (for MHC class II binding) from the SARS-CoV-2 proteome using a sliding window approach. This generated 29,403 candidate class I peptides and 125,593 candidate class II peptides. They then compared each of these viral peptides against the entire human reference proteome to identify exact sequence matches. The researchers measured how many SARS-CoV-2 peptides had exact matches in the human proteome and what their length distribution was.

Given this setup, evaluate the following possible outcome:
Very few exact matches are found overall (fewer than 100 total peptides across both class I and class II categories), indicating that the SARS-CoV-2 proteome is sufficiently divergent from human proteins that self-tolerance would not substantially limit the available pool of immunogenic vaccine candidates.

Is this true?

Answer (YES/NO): YES